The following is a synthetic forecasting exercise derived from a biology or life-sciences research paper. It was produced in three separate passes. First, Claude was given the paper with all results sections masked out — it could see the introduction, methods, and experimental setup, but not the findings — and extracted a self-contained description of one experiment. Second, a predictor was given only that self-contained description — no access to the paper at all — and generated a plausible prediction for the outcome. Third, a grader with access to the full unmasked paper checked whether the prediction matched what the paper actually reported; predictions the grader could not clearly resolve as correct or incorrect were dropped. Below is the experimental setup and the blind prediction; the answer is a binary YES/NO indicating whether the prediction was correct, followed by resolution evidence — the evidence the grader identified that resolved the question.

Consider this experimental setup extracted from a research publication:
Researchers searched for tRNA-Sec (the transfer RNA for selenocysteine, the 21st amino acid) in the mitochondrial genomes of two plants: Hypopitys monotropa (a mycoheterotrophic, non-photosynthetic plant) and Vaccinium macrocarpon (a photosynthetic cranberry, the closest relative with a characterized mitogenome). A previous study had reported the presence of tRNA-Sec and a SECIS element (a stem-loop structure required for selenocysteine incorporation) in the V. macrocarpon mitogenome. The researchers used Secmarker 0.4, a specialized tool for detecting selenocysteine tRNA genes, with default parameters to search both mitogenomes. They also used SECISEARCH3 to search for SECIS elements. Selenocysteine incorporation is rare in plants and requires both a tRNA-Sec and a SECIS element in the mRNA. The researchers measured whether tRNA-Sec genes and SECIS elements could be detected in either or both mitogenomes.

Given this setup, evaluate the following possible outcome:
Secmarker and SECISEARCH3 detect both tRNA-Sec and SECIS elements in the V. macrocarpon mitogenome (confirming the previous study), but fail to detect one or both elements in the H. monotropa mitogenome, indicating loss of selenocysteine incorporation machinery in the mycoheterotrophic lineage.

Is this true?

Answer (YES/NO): NO